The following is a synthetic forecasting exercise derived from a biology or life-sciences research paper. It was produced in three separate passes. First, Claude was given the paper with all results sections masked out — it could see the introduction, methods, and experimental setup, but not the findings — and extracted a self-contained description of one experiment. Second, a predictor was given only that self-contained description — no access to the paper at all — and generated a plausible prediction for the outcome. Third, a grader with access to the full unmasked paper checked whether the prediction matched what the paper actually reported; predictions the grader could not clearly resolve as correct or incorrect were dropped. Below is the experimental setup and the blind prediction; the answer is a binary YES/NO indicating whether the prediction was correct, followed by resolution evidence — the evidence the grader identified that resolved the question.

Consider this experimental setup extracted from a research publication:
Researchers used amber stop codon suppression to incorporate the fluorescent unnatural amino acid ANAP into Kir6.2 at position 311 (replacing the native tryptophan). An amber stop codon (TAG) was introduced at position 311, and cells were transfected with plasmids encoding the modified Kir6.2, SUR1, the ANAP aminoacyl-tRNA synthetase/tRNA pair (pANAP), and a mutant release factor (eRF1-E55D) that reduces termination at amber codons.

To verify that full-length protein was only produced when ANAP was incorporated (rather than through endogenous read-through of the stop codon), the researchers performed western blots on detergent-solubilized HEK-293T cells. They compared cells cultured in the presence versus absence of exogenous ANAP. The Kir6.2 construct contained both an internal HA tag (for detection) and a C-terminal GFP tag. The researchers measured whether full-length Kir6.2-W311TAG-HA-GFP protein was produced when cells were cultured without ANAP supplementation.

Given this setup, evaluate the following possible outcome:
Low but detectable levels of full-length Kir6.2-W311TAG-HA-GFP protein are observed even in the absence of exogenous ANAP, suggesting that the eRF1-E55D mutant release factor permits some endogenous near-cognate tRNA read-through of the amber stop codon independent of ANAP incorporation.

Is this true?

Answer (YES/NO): NO